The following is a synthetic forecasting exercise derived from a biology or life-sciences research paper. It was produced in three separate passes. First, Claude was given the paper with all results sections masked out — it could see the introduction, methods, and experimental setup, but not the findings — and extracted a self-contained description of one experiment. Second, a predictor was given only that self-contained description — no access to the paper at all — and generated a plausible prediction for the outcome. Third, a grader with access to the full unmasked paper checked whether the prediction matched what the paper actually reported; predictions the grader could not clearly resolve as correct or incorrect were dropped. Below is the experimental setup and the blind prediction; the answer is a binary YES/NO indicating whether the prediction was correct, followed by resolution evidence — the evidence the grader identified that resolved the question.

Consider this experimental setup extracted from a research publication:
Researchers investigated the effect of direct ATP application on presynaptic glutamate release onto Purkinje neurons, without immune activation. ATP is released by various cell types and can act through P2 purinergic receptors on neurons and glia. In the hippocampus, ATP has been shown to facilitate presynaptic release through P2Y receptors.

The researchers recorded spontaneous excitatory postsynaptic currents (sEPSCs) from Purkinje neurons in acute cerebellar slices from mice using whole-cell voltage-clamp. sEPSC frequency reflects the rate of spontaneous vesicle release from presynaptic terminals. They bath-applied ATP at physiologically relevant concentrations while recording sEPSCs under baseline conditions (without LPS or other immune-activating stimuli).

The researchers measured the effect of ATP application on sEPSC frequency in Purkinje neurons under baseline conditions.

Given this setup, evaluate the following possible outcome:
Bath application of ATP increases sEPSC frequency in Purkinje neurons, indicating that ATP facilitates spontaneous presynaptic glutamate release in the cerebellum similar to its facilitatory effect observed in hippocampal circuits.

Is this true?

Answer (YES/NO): YES